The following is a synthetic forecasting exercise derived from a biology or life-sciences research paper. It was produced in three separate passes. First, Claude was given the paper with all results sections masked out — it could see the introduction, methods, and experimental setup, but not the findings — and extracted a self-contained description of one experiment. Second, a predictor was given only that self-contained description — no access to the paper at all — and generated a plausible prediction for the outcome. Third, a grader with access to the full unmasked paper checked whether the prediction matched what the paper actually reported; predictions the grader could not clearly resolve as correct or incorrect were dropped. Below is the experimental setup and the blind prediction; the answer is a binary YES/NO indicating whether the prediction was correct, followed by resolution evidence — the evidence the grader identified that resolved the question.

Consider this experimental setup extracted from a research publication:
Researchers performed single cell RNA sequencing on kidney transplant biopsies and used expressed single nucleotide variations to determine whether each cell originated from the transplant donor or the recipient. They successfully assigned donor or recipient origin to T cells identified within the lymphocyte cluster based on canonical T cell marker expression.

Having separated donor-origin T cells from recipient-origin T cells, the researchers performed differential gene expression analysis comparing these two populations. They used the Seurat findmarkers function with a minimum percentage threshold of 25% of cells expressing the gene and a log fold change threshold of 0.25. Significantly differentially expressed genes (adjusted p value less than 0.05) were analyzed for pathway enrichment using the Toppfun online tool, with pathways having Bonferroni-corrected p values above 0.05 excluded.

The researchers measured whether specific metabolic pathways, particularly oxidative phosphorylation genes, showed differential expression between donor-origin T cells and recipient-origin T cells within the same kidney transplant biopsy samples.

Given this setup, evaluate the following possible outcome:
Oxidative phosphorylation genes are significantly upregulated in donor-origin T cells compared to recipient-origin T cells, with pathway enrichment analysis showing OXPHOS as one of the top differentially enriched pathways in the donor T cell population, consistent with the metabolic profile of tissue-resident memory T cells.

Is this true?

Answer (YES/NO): YES